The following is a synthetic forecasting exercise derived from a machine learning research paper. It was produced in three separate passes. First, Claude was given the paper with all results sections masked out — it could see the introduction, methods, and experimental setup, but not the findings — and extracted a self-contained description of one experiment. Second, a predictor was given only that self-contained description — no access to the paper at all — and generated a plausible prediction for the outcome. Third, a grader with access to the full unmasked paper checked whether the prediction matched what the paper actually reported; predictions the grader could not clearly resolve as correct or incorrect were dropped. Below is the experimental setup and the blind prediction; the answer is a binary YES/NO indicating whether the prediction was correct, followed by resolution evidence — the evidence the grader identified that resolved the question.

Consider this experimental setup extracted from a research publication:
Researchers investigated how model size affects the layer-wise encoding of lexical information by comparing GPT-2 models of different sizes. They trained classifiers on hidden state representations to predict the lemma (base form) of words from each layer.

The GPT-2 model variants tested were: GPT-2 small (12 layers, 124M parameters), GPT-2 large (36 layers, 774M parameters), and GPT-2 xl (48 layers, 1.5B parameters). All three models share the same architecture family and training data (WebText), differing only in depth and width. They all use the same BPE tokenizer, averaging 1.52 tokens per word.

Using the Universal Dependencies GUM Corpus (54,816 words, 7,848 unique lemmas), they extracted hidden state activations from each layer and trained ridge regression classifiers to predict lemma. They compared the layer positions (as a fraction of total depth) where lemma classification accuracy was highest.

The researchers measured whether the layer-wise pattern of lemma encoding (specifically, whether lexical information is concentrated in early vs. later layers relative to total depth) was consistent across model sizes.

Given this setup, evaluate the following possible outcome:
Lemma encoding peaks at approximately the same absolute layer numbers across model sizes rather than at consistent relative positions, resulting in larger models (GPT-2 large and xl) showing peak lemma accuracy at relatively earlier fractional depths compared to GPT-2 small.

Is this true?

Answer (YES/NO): NO